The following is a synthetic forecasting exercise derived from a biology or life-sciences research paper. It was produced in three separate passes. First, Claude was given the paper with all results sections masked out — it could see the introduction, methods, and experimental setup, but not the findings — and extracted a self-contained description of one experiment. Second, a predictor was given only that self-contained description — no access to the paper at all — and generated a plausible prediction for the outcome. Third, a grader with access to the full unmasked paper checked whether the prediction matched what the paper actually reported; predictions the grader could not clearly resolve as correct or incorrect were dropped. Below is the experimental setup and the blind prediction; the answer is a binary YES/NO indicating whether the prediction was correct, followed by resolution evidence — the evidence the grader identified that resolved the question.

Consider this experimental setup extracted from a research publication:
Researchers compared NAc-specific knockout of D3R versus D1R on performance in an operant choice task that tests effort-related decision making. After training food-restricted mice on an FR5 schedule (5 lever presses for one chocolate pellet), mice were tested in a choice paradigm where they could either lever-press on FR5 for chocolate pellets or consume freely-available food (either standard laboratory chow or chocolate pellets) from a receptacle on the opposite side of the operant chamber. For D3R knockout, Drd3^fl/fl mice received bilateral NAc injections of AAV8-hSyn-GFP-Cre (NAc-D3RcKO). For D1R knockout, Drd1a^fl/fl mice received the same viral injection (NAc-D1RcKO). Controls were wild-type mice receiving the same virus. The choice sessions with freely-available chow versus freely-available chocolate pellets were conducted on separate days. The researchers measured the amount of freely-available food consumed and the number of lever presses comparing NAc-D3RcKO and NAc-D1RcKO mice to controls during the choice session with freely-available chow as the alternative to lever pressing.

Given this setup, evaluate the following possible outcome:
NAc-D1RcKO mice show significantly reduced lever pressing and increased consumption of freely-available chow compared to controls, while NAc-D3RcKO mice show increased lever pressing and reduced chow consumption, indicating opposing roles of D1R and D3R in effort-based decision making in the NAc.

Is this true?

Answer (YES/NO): NO